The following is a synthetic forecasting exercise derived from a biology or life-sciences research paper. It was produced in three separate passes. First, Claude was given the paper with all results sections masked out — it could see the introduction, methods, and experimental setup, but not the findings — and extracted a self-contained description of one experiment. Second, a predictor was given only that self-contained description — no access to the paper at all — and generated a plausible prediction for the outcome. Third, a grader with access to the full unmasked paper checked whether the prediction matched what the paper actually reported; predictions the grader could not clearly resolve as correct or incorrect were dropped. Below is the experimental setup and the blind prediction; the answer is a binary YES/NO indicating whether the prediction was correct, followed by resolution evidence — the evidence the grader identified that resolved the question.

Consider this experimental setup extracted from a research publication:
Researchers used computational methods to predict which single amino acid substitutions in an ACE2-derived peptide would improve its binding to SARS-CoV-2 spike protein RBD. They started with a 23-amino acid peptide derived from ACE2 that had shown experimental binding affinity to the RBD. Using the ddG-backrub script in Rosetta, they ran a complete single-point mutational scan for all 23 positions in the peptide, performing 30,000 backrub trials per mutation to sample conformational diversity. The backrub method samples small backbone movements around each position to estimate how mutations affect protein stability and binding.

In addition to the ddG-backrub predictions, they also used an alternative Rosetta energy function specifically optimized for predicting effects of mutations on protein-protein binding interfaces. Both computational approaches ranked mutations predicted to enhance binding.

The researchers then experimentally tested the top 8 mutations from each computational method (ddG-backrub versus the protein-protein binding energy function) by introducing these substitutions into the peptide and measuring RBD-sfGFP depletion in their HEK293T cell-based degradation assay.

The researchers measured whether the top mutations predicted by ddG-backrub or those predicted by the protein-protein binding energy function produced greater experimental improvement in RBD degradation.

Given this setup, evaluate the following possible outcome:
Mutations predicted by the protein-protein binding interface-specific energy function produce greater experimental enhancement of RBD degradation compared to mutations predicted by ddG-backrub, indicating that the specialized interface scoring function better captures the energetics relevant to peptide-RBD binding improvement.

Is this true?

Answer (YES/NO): NO